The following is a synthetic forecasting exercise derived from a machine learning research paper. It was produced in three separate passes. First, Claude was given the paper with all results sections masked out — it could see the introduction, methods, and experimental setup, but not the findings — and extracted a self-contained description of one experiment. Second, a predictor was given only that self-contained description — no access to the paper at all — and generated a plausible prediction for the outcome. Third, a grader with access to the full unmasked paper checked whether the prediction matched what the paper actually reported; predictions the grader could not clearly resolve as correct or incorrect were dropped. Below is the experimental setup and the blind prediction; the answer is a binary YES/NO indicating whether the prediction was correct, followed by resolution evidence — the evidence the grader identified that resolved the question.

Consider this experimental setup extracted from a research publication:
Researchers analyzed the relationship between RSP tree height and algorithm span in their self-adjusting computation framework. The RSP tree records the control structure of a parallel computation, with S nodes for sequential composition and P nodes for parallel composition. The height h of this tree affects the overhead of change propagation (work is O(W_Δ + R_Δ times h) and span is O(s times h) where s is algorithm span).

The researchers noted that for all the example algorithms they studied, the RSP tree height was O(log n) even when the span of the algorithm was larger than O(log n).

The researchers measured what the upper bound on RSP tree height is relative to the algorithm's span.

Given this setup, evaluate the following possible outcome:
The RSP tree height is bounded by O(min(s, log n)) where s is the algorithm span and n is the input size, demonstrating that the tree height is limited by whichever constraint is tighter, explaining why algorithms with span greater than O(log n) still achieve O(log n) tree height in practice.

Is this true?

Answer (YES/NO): NO